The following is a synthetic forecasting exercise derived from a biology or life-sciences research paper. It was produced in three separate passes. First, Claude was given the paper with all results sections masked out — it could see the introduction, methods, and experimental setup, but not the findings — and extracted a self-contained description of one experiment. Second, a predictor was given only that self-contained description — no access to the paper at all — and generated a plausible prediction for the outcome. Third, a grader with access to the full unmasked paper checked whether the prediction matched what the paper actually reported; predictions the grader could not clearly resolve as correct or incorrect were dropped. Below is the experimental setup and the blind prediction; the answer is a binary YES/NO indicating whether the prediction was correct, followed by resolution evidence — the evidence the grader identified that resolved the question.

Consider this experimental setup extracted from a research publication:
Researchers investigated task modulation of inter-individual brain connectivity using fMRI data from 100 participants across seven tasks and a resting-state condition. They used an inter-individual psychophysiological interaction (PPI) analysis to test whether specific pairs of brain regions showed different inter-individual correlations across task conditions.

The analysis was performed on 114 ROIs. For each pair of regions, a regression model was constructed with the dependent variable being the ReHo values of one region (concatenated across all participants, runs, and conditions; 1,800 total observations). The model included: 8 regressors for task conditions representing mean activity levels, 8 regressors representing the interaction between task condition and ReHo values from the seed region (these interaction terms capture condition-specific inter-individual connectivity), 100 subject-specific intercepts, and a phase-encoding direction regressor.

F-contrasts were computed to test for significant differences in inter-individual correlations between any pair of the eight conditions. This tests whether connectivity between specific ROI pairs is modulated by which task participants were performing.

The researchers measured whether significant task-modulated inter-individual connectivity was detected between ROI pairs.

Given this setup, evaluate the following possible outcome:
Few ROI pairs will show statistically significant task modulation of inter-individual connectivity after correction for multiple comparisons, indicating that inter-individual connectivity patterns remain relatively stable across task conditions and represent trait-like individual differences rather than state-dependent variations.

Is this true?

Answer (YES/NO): NO